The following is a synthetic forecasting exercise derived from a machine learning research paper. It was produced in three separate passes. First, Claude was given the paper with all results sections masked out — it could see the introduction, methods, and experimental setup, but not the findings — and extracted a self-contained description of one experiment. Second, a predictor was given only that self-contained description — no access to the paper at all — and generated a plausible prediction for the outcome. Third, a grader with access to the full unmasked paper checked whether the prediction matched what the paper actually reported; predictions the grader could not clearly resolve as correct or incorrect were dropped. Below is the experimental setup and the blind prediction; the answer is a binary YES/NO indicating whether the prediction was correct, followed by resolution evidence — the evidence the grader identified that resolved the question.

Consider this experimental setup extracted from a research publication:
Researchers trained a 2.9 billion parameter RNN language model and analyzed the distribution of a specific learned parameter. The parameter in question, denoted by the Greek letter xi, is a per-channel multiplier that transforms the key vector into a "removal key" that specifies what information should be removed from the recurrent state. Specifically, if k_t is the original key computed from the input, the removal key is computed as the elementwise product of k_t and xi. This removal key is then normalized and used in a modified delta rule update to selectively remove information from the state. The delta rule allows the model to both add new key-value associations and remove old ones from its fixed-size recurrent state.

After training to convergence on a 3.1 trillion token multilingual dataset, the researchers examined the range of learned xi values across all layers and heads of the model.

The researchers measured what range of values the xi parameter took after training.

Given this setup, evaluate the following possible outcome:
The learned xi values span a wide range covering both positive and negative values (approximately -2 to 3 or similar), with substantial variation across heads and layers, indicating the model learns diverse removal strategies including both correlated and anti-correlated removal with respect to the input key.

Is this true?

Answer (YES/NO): NO